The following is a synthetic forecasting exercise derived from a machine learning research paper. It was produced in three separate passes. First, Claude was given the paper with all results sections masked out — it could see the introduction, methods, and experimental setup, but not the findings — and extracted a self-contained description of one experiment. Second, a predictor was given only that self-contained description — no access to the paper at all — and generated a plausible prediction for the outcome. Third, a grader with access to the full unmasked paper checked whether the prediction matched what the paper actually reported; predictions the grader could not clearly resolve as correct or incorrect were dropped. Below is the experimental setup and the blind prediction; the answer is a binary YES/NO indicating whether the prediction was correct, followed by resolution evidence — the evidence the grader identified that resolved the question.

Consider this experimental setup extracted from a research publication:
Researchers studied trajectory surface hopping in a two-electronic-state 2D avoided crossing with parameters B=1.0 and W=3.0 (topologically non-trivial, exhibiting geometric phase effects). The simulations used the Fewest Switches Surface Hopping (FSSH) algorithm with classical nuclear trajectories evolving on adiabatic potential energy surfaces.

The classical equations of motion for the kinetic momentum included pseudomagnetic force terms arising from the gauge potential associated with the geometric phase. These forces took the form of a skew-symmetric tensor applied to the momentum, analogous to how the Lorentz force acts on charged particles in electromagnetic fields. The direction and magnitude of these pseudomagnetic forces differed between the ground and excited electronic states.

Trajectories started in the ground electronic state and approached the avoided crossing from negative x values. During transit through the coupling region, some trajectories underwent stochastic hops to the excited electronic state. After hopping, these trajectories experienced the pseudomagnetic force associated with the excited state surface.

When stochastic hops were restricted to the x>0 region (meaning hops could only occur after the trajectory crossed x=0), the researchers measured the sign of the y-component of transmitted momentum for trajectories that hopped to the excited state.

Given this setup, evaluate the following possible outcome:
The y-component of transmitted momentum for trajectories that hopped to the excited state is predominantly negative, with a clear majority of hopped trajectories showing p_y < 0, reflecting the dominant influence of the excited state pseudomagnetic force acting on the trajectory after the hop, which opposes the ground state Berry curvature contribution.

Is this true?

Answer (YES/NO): NO